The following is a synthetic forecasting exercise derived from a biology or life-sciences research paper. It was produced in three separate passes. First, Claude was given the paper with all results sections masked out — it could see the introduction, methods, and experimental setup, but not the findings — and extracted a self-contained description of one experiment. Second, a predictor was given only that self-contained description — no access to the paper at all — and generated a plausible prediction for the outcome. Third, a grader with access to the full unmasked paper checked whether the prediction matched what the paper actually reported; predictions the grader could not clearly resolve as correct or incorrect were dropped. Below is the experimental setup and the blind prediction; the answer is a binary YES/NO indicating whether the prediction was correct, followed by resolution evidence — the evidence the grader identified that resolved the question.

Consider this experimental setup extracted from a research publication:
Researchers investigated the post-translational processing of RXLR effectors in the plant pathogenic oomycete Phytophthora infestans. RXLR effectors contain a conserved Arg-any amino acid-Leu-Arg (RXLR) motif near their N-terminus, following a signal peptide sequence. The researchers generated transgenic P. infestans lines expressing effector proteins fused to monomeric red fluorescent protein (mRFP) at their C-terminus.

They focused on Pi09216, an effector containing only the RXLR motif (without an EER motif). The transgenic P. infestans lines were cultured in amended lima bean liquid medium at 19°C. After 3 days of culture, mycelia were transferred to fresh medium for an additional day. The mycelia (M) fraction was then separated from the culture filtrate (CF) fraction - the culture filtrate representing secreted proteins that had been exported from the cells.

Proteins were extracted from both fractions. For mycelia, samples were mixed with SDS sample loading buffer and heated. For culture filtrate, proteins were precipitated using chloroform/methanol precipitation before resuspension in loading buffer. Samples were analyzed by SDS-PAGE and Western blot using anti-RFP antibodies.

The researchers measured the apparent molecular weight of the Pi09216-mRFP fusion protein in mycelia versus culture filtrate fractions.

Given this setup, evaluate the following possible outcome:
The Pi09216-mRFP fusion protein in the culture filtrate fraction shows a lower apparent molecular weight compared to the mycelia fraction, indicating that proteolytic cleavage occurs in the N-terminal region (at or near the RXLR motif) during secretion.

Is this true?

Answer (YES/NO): NO